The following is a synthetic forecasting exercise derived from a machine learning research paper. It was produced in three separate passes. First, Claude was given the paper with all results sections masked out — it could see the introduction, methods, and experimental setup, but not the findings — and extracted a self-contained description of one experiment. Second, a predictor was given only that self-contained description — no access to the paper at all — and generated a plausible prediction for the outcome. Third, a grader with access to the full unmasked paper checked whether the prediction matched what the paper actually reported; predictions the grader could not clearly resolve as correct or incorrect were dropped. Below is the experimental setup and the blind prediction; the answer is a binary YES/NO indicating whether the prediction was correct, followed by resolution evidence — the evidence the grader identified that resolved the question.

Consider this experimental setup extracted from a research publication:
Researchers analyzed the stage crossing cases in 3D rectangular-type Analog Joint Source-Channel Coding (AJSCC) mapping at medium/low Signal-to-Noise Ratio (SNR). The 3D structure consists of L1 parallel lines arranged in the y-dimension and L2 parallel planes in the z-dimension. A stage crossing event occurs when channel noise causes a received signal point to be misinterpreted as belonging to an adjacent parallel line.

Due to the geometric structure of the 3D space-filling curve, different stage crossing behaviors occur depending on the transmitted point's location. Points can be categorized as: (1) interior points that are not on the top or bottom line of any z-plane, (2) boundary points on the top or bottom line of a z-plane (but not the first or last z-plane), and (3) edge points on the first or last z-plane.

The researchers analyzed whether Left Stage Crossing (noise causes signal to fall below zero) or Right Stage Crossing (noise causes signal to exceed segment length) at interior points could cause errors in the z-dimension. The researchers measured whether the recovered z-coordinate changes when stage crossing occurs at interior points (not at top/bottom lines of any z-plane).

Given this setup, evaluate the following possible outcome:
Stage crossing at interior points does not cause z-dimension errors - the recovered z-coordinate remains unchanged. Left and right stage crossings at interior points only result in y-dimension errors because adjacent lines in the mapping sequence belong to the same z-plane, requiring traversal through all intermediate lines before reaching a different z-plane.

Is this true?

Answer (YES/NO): YES